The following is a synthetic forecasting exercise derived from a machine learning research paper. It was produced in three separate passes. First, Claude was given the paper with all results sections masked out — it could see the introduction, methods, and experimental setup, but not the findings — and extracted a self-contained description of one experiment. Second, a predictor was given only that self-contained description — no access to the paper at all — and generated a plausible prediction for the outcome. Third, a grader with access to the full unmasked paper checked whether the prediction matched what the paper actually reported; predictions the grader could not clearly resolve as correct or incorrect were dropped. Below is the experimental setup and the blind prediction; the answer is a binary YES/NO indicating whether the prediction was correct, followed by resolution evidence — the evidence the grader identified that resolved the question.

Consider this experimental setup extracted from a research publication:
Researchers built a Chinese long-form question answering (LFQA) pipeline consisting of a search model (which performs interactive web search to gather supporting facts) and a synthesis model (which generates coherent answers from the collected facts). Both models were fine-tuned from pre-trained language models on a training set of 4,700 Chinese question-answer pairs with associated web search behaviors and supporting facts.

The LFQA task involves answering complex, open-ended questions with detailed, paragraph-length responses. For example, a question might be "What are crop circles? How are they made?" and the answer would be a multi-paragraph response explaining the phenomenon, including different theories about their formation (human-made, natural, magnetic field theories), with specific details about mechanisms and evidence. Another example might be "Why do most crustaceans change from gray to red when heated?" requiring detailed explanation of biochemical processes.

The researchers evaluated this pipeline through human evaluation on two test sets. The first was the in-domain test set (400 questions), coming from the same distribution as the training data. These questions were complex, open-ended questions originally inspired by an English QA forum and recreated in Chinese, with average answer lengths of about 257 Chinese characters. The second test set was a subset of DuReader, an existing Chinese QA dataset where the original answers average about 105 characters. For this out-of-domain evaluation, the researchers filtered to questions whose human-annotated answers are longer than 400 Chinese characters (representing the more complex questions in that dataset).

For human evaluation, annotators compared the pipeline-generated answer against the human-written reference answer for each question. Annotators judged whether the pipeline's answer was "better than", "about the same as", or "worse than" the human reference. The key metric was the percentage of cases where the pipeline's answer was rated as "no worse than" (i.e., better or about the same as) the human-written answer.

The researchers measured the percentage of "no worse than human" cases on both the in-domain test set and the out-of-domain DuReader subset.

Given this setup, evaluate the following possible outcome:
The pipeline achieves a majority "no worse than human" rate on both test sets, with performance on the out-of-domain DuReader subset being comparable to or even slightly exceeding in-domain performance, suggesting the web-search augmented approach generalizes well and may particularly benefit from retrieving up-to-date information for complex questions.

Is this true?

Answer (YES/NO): NO